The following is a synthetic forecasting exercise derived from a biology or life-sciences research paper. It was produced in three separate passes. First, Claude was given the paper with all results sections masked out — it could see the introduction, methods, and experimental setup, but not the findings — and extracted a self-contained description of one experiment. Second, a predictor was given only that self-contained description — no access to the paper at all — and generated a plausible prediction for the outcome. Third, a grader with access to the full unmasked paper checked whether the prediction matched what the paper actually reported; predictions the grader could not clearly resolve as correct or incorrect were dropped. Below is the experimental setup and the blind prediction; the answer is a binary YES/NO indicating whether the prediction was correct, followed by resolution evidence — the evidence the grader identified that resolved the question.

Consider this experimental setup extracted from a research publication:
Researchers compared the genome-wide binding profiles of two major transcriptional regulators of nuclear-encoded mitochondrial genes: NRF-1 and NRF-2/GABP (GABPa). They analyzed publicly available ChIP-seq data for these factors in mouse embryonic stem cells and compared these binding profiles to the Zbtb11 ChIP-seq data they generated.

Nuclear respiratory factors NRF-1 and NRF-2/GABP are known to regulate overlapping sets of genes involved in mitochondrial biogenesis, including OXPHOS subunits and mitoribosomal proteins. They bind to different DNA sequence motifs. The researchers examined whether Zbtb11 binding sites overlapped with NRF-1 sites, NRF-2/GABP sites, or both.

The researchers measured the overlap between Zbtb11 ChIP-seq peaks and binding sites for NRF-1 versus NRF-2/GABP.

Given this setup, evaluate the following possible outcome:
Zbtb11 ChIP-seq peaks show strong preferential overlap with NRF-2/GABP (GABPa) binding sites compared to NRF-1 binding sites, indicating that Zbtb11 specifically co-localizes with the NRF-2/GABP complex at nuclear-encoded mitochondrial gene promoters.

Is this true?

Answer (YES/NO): YES